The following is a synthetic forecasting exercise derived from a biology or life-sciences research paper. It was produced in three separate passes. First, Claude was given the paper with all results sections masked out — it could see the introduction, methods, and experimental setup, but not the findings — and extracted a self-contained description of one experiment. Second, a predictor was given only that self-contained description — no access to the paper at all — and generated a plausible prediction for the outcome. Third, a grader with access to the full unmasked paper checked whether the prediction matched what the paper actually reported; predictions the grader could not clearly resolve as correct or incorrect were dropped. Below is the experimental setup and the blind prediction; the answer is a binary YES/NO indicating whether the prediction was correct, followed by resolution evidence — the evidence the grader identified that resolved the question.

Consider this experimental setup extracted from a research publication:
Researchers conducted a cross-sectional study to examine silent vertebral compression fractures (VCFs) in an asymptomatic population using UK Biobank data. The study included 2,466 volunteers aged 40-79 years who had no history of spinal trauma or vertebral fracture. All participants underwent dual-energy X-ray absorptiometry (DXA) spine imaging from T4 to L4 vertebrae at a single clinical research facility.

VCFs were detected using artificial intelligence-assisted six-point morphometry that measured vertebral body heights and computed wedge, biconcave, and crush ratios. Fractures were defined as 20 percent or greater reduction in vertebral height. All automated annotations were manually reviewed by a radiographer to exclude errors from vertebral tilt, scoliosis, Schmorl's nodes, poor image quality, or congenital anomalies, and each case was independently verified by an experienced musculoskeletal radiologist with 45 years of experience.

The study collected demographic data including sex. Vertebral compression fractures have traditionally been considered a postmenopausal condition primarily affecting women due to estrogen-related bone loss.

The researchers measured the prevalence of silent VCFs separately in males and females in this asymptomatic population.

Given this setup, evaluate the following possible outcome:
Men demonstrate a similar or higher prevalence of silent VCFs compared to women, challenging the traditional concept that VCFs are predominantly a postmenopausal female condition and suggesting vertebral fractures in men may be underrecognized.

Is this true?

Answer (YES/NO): YES